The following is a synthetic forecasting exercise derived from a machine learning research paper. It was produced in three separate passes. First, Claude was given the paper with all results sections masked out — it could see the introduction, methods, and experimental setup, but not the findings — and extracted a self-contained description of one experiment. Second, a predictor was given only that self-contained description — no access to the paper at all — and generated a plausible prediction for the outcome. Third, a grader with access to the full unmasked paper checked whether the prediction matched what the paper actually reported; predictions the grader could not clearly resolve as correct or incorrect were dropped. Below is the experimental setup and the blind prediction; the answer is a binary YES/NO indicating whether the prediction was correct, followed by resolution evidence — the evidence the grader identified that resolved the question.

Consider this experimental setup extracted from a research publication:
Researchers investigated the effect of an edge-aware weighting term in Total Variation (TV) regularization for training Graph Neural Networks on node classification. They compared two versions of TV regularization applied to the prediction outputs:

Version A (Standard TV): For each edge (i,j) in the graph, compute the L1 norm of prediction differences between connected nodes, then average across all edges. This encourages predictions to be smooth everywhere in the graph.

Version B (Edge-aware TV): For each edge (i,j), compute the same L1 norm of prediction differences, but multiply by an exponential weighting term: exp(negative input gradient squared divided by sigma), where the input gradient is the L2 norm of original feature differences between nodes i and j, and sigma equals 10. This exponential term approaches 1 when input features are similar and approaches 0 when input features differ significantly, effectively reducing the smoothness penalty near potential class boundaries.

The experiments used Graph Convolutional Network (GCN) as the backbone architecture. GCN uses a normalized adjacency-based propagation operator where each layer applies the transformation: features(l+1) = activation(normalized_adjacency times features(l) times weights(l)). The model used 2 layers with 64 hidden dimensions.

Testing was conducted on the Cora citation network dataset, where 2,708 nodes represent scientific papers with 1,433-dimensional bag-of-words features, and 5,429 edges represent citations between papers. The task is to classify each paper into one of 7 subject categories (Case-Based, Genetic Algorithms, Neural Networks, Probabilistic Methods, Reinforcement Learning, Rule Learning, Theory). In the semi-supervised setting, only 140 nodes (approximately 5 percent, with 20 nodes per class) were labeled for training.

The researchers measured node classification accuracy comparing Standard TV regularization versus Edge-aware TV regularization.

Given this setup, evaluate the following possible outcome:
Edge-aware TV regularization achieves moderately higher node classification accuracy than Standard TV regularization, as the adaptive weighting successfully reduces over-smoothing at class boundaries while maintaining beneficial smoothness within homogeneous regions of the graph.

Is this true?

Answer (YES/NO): YES